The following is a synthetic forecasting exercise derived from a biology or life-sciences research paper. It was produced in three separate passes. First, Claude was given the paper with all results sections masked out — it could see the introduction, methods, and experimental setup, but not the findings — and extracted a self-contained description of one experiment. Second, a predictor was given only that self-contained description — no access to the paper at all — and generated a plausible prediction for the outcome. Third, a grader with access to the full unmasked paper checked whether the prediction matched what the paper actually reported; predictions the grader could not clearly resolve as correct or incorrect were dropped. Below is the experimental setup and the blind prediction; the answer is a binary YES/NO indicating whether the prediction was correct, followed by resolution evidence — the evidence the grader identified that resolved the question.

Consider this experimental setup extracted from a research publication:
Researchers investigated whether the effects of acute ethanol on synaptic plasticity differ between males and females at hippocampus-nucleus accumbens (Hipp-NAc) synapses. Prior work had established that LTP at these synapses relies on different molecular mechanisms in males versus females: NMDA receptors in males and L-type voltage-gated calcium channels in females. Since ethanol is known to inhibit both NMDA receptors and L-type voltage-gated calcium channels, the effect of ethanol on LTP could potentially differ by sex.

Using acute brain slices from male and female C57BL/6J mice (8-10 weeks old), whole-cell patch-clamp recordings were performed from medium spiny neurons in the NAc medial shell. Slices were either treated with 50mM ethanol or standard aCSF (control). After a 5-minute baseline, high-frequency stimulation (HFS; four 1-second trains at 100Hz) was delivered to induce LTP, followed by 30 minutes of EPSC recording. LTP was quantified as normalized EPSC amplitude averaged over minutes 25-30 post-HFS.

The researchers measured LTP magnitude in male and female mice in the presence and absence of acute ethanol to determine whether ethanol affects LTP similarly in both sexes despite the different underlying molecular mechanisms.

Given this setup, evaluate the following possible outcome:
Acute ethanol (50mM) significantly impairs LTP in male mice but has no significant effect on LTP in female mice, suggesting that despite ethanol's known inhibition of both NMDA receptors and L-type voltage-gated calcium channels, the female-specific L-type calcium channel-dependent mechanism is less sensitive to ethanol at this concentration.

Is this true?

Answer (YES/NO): NO